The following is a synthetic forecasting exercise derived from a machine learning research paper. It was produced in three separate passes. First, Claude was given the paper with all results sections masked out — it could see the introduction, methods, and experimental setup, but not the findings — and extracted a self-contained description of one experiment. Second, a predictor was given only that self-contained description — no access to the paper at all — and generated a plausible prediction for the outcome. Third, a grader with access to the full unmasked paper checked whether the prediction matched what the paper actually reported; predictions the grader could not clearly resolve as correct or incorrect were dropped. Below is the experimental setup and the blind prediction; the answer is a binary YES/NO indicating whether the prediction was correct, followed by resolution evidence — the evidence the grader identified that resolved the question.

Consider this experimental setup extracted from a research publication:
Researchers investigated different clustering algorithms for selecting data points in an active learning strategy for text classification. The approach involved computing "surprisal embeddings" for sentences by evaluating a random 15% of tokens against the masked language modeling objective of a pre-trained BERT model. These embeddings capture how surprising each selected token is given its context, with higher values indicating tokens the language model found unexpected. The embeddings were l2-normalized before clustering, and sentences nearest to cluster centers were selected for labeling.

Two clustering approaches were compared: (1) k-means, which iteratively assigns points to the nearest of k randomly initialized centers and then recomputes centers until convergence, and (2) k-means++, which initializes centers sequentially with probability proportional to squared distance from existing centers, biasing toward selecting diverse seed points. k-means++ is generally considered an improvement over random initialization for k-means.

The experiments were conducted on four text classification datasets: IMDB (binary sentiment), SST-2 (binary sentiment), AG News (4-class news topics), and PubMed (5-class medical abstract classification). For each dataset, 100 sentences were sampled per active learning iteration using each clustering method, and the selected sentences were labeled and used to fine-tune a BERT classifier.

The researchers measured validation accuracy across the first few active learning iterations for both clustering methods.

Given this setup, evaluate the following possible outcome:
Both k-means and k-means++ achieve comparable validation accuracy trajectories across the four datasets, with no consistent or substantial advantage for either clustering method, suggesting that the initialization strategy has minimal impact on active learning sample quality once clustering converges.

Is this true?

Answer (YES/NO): NO